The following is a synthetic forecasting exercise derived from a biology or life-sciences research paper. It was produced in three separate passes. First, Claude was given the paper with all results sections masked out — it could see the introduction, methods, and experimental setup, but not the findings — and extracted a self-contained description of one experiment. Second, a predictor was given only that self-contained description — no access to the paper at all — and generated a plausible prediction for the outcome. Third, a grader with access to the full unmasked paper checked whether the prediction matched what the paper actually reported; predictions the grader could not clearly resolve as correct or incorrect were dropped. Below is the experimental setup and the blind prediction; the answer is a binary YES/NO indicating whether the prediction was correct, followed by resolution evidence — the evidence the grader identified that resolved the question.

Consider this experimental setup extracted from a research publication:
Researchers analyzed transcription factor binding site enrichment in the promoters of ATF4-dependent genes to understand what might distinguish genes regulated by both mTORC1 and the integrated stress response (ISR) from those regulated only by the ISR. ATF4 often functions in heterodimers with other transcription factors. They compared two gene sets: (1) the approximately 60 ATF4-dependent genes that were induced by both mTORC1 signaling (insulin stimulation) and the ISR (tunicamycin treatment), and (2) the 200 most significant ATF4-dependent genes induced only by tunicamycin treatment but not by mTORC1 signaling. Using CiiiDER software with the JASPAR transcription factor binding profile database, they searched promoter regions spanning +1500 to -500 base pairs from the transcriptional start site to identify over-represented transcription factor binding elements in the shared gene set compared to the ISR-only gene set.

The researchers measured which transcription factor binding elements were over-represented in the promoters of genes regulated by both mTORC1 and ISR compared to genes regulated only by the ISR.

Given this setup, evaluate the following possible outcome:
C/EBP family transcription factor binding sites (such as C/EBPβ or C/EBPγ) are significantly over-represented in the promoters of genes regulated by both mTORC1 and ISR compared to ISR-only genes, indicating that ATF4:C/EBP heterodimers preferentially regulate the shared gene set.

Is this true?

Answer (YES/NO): YES